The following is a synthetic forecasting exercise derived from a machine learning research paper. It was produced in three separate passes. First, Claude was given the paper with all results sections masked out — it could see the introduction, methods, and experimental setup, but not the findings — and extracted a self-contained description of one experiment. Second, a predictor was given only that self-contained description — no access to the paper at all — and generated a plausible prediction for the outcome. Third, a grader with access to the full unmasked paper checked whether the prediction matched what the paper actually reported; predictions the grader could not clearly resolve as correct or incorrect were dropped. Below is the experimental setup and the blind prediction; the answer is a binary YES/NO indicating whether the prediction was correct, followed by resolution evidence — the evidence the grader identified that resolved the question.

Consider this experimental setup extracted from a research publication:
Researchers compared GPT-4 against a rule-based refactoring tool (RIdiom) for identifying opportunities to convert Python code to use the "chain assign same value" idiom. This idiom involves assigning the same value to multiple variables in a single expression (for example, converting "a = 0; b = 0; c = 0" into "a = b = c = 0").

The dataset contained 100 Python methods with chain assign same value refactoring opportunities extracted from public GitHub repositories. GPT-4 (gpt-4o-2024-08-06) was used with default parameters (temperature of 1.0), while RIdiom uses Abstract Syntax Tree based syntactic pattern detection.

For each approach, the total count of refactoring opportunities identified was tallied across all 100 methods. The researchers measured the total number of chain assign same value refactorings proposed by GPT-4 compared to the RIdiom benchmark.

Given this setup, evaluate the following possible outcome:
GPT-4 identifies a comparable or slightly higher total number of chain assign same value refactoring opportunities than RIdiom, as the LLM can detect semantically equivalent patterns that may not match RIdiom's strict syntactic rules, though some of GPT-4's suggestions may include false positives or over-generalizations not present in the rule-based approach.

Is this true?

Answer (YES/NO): YES